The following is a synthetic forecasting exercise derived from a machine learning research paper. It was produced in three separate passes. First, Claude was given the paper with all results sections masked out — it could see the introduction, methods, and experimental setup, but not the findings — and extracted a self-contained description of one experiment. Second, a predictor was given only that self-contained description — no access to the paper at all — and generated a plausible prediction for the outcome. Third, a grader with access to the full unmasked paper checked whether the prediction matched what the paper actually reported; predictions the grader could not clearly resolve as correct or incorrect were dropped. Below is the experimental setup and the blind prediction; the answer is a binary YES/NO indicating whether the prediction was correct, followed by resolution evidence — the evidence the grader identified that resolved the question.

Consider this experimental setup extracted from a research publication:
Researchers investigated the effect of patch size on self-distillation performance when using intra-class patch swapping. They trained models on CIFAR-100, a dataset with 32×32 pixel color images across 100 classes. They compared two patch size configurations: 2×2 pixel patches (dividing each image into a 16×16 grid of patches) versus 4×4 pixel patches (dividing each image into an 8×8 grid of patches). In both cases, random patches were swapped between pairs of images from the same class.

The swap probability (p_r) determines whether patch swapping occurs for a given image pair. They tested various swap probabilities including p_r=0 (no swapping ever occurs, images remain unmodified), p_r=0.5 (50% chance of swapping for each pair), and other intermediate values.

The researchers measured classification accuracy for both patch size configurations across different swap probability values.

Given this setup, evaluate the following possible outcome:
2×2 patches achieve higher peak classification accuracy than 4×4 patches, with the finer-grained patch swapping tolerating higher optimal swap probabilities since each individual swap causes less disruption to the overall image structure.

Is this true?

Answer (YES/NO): NO